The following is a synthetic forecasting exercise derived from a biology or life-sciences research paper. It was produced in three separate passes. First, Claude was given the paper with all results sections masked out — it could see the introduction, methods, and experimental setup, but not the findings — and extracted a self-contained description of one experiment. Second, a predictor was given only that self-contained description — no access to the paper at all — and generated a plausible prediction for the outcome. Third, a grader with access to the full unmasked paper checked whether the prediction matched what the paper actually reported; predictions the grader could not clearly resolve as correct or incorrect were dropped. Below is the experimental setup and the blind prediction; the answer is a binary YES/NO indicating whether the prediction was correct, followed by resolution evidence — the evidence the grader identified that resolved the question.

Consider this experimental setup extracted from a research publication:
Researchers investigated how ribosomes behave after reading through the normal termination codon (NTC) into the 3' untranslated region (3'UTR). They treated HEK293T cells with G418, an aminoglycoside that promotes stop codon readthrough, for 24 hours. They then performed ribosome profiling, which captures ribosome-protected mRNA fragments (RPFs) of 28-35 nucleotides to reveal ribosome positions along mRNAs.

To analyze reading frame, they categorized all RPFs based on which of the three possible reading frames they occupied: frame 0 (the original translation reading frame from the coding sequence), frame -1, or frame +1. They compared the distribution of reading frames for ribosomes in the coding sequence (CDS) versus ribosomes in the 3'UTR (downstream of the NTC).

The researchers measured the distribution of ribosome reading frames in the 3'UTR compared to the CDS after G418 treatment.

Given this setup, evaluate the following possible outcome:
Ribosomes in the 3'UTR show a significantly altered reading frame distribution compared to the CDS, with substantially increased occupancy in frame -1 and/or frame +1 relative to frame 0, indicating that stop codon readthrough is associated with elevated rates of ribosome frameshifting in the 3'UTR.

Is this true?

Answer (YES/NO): NO